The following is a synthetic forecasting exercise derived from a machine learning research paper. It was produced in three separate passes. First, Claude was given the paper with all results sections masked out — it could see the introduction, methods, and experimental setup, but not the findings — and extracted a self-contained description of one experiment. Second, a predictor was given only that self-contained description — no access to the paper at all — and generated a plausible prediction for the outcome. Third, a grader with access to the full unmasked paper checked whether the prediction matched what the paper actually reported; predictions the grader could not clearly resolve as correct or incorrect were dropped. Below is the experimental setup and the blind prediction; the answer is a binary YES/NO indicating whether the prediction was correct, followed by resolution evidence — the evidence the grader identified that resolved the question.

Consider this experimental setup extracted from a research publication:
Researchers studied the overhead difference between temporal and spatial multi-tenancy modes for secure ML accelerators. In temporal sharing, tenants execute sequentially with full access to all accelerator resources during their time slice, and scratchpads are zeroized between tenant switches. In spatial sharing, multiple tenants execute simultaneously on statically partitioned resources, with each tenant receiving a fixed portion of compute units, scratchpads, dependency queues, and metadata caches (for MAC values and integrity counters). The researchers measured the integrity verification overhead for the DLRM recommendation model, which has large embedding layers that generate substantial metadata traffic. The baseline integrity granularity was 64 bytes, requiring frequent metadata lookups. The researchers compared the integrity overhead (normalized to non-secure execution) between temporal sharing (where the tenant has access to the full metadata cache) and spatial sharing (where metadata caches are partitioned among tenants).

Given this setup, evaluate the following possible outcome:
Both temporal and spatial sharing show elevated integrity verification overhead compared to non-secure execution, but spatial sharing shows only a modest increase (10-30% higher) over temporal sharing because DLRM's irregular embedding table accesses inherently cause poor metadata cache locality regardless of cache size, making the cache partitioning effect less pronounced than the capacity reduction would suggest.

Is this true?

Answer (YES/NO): NO